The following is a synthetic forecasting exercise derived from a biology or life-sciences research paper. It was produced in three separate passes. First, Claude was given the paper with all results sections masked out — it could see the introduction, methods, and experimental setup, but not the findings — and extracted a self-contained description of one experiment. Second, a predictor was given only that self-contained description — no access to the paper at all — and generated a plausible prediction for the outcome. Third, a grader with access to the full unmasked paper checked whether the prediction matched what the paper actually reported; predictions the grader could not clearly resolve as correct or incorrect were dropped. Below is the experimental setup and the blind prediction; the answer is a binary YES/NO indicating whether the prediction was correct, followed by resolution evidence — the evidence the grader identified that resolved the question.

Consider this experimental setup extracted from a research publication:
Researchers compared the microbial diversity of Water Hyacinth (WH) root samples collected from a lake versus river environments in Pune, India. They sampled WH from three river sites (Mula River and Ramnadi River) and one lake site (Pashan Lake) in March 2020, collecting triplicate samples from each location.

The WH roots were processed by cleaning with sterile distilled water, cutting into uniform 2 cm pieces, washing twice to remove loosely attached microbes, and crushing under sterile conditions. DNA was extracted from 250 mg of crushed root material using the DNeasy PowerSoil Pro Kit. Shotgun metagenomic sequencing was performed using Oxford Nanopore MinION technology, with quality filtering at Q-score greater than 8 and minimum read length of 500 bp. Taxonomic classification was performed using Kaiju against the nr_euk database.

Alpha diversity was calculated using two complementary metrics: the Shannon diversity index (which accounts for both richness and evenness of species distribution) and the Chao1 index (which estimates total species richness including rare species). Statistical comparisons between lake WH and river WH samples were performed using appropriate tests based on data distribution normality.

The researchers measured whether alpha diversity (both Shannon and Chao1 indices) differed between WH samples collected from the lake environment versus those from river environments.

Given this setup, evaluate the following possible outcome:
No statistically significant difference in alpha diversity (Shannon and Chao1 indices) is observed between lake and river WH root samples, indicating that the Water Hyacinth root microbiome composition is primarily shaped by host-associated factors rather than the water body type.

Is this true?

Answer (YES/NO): NO